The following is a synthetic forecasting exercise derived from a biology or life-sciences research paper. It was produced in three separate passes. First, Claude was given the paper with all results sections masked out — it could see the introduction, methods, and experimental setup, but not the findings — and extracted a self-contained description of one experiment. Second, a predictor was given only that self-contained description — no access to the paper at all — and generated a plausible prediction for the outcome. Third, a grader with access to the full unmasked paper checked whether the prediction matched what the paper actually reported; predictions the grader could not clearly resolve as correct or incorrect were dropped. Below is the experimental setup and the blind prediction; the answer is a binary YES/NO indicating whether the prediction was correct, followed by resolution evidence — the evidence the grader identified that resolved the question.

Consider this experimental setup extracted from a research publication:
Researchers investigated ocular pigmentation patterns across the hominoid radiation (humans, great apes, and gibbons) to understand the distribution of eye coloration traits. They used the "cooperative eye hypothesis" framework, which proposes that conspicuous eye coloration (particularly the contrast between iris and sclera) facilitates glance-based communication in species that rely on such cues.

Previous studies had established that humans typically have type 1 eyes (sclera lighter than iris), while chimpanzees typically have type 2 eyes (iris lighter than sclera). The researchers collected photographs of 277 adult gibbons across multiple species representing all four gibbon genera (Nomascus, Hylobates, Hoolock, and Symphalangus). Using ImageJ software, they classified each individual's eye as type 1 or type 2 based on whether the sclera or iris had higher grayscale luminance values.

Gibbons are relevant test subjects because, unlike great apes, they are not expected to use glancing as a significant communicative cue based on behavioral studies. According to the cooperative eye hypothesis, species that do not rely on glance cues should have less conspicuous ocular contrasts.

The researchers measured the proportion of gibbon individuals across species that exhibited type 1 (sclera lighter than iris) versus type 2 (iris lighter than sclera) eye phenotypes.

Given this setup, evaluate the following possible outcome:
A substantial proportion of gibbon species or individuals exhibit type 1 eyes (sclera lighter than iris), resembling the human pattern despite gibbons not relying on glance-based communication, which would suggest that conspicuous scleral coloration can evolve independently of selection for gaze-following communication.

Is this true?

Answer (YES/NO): NO